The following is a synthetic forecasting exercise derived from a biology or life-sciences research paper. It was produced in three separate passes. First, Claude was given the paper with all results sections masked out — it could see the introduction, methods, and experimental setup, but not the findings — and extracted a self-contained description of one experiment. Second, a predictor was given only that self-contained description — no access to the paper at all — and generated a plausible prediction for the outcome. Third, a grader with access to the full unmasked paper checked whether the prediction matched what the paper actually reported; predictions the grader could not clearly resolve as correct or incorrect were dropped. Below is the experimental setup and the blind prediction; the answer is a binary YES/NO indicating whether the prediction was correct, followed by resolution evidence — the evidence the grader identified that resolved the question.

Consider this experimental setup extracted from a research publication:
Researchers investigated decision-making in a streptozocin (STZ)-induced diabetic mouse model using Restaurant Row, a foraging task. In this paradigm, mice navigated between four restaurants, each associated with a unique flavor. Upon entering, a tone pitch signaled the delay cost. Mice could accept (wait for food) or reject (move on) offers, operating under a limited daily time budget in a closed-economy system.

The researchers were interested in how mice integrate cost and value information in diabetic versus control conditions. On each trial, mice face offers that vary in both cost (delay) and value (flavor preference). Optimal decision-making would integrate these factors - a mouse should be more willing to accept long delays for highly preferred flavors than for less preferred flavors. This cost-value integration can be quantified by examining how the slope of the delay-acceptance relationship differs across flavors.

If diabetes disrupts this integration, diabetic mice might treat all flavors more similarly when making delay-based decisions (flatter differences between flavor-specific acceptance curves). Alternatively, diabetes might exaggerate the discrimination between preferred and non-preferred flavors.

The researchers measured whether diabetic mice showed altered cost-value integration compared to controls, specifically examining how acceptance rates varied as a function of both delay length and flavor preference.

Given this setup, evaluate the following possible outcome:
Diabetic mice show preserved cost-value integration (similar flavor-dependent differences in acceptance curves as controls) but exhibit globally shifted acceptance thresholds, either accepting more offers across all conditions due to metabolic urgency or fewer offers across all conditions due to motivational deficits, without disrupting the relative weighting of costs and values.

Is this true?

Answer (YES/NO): NO